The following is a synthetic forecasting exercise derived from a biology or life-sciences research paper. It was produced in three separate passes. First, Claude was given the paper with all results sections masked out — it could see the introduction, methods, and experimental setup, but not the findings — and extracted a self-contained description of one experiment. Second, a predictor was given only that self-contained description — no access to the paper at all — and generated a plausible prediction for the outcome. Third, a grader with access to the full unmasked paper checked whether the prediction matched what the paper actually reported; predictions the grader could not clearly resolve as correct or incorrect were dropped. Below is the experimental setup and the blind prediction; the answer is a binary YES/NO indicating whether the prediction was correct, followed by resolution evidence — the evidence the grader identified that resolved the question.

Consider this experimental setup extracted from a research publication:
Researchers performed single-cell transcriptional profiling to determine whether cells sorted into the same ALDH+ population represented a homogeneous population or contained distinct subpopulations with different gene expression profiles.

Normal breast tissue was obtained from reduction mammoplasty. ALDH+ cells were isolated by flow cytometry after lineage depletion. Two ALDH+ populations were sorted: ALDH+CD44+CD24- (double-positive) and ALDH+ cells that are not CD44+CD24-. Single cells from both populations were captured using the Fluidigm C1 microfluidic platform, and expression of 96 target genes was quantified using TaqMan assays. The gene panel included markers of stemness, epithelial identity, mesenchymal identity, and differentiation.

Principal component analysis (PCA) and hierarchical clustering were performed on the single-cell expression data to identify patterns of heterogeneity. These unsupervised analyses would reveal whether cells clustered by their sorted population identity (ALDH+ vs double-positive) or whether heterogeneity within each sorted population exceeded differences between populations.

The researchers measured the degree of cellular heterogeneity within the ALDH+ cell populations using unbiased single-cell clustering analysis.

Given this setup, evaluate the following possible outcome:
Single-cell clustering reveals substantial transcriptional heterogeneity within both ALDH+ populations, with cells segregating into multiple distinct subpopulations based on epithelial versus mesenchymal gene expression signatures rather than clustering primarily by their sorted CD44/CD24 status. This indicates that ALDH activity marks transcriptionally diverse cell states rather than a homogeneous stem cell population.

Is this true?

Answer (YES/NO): YES